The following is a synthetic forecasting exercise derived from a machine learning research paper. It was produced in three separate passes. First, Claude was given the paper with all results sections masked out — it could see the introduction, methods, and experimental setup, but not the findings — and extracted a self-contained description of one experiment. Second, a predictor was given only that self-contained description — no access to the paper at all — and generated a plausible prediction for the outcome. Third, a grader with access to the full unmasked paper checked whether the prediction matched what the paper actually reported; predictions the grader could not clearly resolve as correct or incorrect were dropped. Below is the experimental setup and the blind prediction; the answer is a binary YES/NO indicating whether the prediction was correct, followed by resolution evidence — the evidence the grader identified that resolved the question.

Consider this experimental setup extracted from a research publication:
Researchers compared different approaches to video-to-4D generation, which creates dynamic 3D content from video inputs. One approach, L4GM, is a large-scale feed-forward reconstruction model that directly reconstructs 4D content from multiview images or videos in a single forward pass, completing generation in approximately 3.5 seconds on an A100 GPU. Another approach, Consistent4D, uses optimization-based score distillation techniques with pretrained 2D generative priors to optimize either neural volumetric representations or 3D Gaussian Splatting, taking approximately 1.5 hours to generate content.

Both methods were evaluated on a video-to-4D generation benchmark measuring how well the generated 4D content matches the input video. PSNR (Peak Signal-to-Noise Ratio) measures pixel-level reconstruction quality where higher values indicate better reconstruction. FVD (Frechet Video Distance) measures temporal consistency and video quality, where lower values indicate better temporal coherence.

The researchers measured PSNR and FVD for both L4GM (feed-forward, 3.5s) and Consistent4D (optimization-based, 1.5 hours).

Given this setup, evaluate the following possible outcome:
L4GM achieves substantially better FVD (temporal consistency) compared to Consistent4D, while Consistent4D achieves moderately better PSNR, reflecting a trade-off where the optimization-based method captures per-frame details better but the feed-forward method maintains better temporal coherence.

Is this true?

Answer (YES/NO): NO